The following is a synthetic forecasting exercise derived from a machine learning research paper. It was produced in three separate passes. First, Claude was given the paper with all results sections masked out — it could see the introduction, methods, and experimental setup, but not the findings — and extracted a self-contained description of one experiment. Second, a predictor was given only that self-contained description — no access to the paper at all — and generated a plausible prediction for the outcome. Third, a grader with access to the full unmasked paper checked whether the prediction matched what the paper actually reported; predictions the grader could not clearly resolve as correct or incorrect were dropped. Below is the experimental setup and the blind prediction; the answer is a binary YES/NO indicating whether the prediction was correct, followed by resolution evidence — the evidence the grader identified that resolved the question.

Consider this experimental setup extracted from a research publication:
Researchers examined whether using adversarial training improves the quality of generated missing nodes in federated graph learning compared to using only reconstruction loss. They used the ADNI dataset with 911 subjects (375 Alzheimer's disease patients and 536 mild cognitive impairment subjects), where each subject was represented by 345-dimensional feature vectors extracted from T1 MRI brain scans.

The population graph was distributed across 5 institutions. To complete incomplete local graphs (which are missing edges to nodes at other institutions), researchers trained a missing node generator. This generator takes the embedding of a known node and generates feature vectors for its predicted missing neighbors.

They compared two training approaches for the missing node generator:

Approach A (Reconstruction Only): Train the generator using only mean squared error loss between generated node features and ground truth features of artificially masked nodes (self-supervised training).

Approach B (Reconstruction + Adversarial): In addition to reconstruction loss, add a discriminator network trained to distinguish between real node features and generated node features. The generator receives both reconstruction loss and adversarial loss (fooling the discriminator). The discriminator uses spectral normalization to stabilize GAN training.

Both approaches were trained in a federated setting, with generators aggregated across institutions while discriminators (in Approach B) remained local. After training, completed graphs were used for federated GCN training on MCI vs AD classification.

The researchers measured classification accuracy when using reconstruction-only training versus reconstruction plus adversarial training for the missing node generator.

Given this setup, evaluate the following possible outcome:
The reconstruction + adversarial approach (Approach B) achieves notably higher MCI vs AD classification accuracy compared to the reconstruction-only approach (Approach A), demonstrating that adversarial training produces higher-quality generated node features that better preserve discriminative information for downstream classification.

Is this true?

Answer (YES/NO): YES